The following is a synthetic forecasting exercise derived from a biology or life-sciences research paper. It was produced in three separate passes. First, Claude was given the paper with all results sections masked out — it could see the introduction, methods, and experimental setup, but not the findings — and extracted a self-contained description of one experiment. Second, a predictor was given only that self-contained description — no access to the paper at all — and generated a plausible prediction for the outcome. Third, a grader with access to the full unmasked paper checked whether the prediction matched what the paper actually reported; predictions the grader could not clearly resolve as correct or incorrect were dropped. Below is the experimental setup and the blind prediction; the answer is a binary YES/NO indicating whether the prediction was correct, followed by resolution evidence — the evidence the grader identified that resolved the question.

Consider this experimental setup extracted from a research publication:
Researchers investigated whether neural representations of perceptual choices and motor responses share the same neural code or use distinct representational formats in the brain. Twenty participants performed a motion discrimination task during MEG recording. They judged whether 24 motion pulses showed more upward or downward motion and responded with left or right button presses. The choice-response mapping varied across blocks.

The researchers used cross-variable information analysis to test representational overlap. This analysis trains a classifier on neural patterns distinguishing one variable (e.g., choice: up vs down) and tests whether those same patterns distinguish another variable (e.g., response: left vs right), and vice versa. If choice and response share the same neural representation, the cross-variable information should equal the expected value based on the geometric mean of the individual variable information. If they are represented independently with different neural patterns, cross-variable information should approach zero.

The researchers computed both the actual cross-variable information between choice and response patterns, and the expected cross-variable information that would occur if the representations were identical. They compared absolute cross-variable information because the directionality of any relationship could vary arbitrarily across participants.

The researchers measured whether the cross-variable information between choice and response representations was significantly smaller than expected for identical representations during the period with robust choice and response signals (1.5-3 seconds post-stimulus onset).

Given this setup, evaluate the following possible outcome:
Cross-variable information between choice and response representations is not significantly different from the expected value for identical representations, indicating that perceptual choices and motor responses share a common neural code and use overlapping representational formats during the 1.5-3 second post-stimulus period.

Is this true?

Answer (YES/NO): NO